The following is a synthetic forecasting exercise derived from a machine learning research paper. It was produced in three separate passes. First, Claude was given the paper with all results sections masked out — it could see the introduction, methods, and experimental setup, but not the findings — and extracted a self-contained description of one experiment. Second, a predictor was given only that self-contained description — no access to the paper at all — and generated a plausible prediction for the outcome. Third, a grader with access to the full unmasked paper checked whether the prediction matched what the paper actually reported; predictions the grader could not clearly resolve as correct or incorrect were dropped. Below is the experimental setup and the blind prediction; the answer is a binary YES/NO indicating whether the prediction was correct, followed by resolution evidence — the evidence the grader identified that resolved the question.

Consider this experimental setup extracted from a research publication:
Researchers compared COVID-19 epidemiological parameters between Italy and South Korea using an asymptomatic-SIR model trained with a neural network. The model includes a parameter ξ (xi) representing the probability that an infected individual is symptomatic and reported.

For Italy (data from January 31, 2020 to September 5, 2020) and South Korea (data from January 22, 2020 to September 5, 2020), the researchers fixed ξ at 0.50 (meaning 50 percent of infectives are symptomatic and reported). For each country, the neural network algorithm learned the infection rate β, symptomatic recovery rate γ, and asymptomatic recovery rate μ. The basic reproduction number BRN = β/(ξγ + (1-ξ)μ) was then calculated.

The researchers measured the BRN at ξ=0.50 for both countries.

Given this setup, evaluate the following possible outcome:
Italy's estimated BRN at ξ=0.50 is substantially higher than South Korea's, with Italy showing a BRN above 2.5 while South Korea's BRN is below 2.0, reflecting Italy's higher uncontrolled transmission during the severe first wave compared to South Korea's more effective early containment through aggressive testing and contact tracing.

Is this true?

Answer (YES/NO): NO